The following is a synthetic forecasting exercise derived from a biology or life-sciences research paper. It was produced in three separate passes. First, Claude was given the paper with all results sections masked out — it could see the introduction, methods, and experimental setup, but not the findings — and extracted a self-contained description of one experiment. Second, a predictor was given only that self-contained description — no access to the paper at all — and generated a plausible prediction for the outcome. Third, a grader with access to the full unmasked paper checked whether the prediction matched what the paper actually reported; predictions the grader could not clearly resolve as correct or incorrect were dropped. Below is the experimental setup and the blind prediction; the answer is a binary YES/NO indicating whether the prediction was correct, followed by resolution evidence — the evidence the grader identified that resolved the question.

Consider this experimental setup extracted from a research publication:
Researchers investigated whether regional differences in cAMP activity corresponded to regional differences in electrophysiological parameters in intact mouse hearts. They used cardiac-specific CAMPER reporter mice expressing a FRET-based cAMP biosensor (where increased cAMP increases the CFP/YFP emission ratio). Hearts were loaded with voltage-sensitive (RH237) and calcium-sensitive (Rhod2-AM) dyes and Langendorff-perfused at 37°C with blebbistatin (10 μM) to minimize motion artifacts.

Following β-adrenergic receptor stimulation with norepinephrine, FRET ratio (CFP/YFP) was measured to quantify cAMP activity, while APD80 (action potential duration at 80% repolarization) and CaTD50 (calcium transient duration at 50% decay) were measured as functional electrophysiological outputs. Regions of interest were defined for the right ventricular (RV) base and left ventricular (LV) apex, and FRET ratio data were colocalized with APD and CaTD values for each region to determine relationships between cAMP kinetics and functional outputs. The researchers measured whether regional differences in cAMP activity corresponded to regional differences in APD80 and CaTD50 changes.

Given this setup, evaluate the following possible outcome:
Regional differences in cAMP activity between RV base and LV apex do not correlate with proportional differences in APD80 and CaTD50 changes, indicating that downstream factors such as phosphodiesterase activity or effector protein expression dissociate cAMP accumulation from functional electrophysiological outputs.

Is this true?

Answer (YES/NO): NO